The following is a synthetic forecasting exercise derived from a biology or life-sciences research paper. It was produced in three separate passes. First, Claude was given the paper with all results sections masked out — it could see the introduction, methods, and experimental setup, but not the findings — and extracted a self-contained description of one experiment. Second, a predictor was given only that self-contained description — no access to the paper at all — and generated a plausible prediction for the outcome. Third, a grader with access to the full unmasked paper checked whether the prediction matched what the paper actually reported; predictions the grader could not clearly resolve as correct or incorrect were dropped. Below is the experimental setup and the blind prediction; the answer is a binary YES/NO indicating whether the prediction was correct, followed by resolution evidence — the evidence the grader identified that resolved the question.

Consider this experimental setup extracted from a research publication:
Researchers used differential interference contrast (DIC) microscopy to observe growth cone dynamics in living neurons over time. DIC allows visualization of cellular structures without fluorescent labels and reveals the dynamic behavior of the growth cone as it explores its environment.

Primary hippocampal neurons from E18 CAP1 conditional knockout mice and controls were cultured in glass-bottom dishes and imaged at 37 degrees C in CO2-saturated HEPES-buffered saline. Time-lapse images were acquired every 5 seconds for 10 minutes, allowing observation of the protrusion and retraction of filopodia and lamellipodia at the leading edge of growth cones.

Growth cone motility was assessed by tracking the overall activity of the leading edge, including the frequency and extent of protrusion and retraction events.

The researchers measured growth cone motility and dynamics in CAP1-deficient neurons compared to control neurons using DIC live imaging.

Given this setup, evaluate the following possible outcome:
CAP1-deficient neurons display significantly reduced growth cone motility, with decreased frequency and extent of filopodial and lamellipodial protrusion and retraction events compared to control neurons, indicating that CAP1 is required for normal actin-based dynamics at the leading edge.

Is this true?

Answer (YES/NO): YES